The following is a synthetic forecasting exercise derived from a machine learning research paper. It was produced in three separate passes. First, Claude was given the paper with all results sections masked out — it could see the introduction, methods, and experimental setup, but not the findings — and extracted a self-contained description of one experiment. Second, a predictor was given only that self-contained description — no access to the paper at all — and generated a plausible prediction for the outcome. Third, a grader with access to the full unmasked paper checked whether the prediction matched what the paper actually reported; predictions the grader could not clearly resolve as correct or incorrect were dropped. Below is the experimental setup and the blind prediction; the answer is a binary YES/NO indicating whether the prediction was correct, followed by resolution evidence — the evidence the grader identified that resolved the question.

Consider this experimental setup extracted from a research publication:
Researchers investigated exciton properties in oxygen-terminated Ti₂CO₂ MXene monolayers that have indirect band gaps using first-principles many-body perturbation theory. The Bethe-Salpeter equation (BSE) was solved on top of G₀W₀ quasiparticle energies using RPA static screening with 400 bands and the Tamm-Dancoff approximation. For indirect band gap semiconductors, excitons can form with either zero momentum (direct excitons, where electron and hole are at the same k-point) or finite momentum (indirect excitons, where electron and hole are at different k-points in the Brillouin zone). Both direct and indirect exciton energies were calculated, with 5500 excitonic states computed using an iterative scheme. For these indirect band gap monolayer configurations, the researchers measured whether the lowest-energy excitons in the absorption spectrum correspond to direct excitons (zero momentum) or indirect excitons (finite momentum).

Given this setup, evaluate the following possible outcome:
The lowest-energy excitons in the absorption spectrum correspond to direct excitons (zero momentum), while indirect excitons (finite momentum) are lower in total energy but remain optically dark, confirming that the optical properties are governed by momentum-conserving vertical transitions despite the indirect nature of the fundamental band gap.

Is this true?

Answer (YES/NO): YES